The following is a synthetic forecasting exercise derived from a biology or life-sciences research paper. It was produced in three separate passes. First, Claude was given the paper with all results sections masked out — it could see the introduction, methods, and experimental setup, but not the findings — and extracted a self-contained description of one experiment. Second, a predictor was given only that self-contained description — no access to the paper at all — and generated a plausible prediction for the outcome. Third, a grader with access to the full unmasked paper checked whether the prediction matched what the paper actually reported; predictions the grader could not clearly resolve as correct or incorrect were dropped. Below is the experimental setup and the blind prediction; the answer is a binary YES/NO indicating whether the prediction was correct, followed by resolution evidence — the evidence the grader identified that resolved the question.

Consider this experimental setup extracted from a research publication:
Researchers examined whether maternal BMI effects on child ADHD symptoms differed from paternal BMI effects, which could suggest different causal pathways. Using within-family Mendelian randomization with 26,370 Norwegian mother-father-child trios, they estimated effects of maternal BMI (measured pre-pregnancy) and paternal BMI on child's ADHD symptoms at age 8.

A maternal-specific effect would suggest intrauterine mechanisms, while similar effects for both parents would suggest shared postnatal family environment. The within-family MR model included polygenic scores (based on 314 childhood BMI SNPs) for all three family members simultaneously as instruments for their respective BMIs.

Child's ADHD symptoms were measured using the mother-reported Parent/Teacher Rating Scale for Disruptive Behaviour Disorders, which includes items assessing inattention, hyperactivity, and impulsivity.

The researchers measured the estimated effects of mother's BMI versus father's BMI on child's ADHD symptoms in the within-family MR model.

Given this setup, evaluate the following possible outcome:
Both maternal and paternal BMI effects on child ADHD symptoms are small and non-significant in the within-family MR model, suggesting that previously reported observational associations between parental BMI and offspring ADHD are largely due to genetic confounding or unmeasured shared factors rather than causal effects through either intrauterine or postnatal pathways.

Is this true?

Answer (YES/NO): YES